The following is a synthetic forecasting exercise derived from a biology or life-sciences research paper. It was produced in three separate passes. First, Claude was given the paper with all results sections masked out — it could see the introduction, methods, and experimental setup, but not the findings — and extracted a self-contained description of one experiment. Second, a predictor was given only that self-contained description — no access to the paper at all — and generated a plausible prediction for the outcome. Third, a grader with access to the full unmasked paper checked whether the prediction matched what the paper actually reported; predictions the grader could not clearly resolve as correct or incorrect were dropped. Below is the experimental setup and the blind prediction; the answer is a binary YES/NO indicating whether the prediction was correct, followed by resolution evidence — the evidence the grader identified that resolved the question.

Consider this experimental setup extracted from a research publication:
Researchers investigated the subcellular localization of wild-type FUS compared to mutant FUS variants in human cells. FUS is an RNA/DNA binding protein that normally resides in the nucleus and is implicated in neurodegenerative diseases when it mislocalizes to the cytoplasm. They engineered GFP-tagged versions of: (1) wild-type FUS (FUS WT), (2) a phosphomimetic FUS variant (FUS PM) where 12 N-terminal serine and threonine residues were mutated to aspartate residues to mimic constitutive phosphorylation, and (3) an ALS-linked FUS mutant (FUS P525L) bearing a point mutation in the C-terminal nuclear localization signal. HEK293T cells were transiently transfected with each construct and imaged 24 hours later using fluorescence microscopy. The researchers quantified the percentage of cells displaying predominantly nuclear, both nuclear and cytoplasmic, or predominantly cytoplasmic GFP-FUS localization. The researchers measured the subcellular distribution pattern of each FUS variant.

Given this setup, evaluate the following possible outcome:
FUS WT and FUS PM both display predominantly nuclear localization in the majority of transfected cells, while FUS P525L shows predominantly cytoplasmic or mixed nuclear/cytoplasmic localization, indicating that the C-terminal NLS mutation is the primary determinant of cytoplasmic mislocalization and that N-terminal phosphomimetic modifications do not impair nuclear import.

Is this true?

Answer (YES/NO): NO